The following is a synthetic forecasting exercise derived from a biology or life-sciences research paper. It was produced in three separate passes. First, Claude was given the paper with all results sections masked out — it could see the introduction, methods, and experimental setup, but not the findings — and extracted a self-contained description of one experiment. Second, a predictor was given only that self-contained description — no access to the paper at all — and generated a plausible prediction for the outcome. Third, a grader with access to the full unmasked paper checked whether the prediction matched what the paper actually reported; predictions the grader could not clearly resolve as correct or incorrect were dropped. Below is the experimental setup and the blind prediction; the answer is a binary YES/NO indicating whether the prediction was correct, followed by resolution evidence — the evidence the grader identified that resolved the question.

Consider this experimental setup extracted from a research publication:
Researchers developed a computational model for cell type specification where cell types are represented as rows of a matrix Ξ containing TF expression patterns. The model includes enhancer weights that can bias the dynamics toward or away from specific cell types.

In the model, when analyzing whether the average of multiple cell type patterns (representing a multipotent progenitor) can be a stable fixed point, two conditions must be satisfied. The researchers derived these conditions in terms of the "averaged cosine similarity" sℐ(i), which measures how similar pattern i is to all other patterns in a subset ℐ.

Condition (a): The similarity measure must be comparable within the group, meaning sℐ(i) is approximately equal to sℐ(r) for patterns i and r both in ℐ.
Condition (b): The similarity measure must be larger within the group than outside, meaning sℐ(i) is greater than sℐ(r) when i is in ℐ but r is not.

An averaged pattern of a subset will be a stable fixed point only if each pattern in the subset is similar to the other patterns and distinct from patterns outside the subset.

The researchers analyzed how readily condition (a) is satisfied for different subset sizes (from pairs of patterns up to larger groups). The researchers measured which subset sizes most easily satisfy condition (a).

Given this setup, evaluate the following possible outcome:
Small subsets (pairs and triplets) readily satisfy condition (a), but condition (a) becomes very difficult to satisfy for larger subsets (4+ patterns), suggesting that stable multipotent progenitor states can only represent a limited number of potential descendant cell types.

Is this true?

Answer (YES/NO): NO